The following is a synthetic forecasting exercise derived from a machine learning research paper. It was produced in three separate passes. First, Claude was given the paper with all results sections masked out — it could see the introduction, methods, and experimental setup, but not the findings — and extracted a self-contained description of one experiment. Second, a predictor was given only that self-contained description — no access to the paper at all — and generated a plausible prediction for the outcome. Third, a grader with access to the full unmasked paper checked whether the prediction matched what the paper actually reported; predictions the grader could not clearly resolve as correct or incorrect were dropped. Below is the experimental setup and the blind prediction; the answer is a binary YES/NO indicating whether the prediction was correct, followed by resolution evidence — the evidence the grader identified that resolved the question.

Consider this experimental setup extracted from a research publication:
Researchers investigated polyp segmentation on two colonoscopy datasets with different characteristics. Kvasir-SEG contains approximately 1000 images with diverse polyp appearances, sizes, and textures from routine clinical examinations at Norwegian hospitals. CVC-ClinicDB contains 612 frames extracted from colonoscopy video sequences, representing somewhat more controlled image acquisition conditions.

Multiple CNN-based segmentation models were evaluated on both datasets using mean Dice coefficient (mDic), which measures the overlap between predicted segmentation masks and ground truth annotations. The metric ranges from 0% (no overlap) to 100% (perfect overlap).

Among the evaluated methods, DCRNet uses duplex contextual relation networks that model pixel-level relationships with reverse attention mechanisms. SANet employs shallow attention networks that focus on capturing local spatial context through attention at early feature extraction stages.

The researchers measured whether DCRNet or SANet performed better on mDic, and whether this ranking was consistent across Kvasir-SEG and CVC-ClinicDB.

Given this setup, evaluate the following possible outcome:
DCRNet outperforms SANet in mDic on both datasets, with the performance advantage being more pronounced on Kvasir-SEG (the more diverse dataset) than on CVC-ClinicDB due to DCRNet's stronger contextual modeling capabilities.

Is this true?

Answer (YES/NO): NO